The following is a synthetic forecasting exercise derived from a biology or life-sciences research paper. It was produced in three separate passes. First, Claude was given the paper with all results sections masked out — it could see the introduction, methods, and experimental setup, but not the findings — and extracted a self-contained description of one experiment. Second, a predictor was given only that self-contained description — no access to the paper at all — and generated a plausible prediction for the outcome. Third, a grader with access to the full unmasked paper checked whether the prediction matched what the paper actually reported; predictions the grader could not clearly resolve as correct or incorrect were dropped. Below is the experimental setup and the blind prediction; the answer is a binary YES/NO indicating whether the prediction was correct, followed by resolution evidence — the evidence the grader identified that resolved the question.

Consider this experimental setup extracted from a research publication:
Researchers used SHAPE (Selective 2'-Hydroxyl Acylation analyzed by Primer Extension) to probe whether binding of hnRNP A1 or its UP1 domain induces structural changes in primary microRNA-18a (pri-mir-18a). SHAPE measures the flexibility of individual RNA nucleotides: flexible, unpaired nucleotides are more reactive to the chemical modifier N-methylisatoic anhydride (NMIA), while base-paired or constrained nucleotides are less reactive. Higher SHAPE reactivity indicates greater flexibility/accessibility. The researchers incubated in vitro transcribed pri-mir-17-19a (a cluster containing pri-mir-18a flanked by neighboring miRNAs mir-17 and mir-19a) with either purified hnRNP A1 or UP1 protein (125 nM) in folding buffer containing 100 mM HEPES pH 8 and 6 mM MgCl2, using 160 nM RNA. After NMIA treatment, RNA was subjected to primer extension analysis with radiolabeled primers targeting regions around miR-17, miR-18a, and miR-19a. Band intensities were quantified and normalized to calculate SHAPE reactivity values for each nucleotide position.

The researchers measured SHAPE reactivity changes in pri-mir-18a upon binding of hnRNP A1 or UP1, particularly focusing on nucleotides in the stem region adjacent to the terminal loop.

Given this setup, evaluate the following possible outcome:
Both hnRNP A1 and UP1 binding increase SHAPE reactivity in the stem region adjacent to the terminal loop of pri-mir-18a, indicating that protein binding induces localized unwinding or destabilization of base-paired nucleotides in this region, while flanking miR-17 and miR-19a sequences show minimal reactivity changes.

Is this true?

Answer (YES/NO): NO